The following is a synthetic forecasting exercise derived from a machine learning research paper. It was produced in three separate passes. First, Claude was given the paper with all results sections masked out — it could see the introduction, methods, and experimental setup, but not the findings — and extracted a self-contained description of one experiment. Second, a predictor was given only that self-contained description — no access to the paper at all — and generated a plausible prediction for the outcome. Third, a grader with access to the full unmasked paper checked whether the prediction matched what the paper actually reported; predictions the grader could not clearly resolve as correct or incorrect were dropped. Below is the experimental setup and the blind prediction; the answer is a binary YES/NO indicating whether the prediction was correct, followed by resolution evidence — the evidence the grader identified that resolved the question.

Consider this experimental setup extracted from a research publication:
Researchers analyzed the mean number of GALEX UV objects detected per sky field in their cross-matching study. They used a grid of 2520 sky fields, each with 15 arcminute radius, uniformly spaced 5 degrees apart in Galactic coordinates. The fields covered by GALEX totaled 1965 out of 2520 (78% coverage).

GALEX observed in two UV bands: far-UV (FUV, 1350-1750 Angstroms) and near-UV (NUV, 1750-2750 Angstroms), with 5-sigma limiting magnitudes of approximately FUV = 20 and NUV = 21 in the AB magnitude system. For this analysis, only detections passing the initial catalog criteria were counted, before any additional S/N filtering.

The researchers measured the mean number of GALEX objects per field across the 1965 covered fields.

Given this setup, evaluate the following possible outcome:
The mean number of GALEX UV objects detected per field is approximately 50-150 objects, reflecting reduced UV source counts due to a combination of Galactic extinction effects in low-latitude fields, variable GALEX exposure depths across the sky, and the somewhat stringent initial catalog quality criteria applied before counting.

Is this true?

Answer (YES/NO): NO